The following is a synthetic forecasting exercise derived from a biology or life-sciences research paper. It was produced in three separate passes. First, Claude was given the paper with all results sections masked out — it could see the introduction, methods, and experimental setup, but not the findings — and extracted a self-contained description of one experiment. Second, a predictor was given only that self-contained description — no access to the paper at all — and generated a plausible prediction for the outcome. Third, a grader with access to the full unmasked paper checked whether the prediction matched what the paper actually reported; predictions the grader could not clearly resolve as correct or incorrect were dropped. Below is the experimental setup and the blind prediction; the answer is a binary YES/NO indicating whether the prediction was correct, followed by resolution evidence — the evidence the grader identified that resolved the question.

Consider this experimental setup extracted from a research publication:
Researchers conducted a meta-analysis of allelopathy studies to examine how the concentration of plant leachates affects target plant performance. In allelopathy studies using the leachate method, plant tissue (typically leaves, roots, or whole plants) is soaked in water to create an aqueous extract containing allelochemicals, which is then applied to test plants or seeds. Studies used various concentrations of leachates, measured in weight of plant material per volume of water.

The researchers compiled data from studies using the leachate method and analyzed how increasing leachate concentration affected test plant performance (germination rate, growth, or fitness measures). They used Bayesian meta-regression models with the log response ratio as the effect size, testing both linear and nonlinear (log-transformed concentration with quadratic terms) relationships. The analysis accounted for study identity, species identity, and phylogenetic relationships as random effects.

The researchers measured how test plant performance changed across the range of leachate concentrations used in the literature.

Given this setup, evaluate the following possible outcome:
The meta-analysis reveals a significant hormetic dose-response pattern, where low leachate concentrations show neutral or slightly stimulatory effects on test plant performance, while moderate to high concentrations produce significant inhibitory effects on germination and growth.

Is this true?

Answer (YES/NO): NO